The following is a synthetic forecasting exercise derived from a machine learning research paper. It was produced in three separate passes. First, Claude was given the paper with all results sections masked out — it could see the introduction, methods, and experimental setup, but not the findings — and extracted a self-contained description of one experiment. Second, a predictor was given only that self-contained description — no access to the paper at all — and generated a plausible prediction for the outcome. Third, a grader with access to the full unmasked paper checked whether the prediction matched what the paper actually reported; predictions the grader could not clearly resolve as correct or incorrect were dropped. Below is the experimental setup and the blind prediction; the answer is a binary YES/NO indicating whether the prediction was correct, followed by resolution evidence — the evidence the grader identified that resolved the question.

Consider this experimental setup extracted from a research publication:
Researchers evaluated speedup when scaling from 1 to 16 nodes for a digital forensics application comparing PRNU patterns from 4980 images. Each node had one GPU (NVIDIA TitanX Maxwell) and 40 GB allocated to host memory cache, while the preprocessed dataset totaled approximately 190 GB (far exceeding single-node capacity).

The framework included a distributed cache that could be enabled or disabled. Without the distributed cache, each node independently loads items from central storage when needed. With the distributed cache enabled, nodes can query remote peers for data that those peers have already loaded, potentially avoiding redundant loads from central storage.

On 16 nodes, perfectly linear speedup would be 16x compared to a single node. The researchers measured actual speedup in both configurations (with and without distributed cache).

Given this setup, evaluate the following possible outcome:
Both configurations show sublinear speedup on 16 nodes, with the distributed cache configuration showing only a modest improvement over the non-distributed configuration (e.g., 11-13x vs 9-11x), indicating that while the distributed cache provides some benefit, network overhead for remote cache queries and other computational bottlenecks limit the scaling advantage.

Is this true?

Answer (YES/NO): NO